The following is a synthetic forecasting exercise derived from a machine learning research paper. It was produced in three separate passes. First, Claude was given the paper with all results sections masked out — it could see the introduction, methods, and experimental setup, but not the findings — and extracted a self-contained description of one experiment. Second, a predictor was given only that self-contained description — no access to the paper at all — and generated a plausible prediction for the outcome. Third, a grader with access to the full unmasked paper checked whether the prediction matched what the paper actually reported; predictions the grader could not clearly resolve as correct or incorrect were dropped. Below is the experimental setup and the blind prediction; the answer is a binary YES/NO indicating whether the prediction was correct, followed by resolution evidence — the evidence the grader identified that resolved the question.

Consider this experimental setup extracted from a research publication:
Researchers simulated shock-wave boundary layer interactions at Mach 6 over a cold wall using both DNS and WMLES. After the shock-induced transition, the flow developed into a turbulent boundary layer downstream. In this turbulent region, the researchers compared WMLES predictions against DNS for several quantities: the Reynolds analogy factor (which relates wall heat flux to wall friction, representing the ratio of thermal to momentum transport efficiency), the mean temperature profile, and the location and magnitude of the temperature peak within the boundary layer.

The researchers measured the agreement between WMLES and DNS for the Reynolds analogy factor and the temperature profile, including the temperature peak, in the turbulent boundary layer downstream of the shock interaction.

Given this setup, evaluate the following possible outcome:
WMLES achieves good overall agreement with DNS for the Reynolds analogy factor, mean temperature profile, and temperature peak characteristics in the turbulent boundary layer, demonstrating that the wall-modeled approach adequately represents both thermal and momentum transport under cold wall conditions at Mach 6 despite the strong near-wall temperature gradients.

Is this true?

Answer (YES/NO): YES